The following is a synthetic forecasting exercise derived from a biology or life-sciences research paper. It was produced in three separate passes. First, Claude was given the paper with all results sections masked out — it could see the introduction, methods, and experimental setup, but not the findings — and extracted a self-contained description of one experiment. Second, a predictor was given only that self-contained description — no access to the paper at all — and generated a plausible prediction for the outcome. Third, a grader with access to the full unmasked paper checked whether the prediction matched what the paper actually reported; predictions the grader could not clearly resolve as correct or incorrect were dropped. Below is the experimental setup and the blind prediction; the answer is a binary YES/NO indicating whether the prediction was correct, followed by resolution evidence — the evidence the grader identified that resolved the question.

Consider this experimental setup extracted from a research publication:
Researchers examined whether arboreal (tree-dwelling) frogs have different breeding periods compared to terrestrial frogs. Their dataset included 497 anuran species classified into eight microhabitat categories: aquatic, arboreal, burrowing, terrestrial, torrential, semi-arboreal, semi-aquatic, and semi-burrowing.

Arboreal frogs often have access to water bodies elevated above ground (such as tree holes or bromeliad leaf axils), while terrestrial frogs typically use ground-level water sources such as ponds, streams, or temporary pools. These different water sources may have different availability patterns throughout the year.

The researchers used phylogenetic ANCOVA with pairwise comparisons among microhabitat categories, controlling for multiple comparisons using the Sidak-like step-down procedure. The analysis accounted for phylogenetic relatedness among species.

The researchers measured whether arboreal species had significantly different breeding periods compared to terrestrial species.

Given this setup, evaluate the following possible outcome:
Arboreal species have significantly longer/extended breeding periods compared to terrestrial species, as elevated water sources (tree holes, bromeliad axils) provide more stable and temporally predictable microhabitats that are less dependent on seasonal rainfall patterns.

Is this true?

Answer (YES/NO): NO